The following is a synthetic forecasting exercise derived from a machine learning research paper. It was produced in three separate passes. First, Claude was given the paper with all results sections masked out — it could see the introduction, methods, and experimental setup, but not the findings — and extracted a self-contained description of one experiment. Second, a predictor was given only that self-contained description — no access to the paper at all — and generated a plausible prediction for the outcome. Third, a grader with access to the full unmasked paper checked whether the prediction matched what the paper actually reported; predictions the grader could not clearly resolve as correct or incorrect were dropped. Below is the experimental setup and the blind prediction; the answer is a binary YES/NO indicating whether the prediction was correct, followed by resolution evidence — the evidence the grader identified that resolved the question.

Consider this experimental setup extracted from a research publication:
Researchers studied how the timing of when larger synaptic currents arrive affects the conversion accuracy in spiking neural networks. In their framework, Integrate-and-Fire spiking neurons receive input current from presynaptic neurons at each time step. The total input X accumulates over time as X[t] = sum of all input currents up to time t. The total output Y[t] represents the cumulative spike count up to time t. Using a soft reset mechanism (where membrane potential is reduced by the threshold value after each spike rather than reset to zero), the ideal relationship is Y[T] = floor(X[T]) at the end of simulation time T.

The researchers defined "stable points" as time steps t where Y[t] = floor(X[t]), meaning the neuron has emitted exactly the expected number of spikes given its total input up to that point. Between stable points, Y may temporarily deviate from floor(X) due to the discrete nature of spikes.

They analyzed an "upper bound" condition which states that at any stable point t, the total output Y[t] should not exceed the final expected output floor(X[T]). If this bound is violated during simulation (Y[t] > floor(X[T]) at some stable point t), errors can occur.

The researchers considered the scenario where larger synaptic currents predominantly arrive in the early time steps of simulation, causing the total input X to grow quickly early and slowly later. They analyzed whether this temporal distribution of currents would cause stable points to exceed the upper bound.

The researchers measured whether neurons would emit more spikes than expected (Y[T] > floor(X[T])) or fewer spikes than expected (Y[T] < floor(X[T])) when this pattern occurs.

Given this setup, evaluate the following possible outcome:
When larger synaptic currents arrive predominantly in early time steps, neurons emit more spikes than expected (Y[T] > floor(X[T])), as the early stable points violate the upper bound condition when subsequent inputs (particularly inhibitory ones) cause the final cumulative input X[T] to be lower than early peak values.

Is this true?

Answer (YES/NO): YES